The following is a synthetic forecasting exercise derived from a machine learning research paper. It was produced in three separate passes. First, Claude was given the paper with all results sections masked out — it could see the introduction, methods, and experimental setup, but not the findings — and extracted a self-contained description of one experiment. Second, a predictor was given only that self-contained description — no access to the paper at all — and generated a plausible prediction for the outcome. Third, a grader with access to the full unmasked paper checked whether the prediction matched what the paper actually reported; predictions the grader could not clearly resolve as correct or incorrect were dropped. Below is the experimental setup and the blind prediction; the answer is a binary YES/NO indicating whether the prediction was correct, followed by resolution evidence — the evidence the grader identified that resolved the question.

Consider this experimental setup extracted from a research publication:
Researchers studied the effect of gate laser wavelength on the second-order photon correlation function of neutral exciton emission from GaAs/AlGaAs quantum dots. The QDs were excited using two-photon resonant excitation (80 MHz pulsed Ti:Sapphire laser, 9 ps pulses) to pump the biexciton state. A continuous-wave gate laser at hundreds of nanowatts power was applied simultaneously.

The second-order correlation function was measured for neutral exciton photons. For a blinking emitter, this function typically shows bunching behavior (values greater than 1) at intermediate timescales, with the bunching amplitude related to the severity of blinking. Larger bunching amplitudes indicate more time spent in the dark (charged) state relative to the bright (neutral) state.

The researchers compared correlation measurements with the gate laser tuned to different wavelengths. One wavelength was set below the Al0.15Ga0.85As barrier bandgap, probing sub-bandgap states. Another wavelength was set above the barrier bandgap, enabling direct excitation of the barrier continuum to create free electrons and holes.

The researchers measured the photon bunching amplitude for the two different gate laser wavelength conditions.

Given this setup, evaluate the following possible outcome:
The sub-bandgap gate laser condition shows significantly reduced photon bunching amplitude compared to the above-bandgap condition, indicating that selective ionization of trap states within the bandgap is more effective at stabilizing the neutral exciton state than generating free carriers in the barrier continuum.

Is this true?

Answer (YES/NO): NO